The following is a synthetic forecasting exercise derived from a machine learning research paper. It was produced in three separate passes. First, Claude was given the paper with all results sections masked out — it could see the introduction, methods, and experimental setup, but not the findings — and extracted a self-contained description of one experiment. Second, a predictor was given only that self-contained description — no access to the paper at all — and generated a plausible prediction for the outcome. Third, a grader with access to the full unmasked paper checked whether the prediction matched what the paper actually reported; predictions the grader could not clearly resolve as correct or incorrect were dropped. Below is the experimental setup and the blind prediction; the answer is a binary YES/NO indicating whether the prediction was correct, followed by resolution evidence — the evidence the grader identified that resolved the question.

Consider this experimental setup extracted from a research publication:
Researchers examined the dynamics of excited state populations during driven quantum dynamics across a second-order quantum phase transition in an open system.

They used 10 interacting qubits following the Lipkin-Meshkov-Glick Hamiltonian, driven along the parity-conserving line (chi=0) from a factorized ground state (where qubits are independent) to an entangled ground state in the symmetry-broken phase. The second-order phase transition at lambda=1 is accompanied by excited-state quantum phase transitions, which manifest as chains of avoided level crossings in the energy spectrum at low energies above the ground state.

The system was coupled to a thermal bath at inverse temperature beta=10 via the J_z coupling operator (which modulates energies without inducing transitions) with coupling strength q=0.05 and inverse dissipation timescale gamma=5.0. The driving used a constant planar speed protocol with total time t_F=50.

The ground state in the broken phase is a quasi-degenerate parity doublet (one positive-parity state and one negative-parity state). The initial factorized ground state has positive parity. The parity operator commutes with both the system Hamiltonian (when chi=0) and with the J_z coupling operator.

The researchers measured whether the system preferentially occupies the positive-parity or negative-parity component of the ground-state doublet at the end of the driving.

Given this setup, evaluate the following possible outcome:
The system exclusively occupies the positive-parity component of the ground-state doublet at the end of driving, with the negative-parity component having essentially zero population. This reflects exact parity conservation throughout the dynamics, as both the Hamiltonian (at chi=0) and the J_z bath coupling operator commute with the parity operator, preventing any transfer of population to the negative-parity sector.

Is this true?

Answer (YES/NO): NO